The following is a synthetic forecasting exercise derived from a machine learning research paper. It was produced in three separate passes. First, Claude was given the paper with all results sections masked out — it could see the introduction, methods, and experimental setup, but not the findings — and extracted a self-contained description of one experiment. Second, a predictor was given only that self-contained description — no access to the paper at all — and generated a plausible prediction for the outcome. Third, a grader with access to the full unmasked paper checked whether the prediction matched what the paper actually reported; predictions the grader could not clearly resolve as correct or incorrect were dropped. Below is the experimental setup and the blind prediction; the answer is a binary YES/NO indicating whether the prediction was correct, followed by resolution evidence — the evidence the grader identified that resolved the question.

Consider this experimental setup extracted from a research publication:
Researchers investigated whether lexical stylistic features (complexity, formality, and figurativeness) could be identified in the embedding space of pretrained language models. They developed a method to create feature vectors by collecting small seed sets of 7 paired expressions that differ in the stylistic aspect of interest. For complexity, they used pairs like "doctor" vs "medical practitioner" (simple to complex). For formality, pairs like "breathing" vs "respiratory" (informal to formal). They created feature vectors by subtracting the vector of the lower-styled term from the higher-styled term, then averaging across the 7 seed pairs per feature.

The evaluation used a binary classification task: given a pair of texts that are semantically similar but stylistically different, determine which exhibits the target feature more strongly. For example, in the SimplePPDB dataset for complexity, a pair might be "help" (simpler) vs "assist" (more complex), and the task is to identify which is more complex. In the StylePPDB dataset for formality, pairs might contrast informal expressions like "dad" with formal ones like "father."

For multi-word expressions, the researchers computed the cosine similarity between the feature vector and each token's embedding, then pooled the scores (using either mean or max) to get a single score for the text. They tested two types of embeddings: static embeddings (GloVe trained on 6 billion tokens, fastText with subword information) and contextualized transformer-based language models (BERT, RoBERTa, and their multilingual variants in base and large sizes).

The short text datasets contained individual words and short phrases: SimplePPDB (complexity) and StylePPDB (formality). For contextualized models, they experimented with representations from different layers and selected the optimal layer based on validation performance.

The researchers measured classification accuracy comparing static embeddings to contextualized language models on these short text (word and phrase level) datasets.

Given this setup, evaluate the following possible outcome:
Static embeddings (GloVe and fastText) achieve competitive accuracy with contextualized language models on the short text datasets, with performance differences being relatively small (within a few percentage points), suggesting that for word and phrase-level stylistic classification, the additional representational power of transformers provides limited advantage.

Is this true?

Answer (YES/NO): YES